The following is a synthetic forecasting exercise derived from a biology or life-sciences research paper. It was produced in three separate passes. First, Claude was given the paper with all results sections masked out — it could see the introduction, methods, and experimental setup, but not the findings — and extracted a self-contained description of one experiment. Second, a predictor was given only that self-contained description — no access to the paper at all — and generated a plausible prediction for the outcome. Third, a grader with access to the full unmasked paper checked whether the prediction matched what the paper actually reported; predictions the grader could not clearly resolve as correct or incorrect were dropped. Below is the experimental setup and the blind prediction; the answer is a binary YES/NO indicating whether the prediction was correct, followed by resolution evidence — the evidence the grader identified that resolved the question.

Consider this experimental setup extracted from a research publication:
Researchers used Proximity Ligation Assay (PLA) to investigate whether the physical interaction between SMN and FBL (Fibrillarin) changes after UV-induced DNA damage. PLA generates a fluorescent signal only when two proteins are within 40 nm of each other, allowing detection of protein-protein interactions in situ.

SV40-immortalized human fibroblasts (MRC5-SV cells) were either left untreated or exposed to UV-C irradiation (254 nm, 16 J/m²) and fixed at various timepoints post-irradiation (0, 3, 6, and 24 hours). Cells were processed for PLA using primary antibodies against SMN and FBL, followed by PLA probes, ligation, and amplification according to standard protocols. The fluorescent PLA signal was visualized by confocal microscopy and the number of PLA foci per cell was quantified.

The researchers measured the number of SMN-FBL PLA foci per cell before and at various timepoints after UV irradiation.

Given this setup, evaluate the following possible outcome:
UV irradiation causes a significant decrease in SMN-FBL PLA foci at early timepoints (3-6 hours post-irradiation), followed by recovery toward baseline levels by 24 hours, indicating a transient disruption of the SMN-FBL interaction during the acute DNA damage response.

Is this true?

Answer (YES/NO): NO